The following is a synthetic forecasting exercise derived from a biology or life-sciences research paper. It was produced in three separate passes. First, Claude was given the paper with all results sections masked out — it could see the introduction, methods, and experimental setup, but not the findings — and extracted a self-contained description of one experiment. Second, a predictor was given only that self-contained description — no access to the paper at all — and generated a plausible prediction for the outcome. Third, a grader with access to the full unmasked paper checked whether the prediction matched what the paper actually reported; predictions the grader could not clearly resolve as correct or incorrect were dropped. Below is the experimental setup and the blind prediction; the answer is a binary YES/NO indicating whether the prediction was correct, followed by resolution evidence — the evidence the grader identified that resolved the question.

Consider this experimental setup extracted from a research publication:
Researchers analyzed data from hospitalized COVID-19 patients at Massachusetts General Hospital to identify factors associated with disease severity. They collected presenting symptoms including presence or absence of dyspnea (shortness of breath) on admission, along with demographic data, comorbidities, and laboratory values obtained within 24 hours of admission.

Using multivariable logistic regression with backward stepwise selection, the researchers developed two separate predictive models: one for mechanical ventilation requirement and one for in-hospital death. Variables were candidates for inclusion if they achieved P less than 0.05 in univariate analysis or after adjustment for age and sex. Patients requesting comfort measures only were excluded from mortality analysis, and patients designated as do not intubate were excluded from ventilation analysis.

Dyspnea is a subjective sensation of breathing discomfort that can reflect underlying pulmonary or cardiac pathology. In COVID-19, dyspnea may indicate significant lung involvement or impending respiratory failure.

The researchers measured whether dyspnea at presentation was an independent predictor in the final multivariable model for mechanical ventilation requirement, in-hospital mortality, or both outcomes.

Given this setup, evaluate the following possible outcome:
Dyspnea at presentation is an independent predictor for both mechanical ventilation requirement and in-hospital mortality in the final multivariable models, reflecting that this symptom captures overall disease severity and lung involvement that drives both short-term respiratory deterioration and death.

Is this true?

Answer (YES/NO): NO